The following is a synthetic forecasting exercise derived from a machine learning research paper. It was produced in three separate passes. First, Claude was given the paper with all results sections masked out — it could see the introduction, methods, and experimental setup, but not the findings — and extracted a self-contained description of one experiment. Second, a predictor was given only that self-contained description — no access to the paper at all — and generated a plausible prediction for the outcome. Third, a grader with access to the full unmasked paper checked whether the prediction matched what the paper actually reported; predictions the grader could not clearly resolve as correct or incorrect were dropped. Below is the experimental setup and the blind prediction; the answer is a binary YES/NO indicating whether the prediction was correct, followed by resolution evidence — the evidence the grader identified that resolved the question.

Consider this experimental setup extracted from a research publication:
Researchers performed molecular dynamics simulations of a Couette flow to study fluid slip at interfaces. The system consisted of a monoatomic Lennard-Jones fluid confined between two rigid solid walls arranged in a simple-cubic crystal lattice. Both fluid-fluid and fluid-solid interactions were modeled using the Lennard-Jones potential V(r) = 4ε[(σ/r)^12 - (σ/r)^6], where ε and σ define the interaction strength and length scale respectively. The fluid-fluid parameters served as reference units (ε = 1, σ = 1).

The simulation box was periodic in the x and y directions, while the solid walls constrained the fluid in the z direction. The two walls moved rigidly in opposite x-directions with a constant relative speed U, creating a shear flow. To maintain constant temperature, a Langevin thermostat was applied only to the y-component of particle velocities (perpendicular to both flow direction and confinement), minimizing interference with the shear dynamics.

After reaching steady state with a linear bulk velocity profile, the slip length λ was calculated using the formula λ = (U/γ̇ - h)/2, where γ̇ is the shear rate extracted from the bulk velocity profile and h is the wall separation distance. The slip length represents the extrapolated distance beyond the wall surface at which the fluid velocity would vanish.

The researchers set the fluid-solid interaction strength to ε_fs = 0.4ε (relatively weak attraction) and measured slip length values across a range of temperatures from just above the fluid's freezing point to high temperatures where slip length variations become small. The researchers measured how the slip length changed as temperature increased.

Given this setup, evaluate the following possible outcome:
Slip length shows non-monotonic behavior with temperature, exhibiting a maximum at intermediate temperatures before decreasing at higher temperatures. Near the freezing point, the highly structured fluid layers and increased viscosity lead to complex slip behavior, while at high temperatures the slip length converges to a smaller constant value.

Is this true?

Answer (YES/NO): NO